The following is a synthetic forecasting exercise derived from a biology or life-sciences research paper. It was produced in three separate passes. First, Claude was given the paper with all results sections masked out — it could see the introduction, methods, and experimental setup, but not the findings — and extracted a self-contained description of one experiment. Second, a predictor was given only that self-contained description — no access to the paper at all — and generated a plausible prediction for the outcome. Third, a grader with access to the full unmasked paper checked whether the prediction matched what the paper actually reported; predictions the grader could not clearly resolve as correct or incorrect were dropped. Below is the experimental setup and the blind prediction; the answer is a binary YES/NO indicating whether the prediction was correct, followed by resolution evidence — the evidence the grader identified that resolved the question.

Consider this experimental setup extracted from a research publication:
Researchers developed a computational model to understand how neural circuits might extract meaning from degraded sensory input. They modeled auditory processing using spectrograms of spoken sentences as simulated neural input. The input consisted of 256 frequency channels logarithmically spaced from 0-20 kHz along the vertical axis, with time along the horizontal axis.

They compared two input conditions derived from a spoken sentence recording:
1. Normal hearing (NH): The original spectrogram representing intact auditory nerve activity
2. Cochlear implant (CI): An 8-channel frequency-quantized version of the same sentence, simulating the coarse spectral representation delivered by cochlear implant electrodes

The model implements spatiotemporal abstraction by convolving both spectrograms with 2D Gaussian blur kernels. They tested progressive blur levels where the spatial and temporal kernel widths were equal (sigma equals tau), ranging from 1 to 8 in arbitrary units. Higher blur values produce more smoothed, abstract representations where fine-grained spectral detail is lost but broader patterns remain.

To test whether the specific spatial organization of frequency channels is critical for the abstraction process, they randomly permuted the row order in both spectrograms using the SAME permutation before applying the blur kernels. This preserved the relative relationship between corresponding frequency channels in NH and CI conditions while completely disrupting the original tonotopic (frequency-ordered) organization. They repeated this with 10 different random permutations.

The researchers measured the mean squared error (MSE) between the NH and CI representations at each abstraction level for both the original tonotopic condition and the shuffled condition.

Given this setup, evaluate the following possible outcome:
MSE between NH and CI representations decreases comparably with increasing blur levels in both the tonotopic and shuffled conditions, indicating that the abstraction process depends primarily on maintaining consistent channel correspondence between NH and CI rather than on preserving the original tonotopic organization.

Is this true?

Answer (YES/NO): YES